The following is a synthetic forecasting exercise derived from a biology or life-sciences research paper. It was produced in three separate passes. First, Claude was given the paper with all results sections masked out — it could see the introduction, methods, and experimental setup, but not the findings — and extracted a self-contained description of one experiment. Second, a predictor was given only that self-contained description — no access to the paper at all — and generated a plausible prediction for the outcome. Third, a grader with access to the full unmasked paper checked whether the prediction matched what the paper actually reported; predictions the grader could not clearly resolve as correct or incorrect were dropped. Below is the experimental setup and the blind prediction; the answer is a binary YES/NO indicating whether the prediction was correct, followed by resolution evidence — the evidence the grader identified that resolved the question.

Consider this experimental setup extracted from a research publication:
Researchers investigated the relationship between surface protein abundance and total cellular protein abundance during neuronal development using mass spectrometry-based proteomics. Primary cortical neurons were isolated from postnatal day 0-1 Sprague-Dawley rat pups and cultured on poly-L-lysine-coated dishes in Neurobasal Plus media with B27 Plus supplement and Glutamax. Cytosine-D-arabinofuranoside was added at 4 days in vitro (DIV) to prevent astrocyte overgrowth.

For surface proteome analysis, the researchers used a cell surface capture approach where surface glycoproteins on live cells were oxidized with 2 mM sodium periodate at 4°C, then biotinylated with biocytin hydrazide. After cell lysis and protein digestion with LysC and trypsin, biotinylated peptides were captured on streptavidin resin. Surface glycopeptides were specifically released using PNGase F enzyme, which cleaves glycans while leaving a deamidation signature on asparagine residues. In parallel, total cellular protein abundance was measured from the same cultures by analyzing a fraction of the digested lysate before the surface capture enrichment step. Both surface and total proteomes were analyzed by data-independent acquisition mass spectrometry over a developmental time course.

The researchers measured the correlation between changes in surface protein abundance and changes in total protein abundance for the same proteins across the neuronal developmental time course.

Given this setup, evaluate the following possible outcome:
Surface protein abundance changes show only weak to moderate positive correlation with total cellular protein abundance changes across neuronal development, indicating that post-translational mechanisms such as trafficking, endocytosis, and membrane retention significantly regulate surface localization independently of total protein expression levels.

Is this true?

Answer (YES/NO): NO